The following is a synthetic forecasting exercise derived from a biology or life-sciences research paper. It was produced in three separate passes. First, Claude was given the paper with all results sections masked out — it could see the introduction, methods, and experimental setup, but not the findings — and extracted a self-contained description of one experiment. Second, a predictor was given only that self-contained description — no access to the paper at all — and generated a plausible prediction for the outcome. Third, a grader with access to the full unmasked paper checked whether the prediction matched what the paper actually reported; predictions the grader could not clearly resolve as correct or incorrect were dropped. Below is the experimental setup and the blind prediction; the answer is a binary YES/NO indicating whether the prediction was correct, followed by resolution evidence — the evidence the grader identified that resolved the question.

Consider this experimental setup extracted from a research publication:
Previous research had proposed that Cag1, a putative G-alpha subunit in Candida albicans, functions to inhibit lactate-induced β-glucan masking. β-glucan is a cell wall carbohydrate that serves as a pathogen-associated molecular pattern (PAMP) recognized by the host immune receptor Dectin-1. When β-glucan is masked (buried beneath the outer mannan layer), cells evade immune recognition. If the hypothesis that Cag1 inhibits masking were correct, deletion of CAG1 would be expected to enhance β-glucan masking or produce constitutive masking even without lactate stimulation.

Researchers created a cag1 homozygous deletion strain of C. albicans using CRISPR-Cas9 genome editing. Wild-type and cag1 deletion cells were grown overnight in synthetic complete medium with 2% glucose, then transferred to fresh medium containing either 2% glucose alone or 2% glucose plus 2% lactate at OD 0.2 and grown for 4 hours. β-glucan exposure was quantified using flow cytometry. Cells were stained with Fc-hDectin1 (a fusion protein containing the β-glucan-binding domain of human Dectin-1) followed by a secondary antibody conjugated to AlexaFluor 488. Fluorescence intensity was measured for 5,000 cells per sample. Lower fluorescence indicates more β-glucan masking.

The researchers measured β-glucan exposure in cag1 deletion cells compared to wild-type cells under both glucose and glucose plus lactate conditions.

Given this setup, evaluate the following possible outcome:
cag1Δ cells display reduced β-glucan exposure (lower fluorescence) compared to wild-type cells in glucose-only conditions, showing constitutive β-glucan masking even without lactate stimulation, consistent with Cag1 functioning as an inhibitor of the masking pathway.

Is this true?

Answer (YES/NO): NO